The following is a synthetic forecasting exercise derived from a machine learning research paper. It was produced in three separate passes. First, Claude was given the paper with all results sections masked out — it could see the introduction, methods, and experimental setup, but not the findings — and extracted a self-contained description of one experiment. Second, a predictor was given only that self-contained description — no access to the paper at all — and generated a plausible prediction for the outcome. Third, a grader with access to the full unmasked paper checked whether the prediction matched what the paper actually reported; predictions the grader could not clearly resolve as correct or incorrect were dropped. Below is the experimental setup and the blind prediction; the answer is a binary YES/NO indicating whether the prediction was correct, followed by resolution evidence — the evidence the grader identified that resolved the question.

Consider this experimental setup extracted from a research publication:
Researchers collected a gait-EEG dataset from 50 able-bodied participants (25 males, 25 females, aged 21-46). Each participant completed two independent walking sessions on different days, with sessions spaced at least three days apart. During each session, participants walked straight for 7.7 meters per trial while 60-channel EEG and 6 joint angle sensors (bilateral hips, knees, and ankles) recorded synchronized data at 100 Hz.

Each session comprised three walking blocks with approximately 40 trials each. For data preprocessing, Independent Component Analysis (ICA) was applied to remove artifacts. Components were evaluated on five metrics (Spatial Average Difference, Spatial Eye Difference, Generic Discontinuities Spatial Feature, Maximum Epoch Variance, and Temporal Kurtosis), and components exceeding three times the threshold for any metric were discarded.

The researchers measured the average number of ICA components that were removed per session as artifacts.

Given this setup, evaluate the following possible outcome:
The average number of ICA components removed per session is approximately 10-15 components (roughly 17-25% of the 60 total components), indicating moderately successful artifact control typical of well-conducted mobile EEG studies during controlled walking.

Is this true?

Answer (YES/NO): NO